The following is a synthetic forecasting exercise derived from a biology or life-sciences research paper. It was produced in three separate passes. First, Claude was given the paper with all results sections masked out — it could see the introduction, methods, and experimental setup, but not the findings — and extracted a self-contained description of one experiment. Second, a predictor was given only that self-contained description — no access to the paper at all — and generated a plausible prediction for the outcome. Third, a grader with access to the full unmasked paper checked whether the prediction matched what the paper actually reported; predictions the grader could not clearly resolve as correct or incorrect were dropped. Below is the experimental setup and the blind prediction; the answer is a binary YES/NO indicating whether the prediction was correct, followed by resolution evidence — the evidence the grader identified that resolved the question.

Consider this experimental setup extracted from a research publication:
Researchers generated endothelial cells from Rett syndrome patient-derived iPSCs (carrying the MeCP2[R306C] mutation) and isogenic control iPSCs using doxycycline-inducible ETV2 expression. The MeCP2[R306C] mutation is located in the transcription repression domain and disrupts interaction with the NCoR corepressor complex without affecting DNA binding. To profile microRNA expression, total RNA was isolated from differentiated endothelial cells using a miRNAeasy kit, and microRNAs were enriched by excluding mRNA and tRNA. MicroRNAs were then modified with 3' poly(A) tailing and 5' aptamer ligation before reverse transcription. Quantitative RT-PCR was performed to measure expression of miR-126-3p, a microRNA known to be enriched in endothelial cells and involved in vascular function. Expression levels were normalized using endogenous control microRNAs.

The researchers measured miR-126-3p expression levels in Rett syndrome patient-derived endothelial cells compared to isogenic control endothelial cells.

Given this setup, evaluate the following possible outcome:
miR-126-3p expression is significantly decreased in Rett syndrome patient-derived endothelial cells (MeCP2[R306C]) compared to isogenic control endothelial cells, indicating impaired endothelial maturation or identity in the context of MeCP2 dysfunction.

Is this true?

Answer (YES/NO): NO